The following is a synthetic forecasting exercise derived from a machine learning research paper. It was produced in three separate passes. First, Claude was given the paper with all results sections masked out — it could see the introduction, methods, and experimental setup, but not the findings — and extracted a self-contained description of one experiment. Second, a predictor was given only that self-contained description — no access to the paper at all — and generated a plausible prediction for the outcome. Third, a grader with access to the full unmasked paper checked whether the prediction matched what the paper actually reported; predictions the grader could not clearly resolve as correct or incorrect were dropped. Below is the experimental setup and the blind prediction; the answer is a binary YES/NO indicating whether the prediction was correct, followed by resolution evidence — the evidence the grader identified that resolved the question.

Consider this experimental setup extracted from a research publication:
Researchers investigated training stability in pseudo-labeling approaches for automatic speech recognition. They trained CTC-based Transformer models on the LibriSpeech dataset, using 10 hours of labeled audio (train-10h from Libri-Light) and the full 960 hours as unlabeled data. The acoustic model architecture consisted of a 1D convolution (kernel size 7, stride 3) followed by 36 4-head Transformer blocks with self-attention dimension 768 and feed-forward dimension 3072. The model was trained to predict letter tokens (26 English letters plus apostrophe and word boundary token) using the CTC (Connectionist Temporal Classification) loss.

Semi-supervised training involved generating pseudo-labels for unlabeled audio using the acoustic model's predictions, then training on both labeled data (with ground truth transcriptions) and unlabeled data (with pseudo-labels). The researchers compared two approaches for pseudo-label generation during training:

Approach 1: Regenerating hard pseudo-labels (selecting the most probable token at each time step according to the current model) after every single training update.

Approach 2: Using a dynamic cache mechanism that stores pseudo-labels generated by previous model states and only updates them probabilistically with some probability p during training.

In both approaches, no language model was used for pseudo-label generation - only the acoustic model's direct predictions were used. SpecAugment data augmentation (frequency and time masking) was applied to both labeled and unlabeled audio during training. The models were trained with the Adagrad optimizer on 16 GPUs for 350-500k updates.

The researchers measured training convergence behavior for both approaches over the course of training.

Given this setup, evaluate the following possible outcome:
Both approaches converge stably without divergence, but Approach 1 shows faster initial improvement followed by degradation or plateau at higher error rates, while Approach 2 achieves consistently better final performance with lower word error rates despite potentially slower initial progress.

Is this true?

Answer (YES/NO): NO